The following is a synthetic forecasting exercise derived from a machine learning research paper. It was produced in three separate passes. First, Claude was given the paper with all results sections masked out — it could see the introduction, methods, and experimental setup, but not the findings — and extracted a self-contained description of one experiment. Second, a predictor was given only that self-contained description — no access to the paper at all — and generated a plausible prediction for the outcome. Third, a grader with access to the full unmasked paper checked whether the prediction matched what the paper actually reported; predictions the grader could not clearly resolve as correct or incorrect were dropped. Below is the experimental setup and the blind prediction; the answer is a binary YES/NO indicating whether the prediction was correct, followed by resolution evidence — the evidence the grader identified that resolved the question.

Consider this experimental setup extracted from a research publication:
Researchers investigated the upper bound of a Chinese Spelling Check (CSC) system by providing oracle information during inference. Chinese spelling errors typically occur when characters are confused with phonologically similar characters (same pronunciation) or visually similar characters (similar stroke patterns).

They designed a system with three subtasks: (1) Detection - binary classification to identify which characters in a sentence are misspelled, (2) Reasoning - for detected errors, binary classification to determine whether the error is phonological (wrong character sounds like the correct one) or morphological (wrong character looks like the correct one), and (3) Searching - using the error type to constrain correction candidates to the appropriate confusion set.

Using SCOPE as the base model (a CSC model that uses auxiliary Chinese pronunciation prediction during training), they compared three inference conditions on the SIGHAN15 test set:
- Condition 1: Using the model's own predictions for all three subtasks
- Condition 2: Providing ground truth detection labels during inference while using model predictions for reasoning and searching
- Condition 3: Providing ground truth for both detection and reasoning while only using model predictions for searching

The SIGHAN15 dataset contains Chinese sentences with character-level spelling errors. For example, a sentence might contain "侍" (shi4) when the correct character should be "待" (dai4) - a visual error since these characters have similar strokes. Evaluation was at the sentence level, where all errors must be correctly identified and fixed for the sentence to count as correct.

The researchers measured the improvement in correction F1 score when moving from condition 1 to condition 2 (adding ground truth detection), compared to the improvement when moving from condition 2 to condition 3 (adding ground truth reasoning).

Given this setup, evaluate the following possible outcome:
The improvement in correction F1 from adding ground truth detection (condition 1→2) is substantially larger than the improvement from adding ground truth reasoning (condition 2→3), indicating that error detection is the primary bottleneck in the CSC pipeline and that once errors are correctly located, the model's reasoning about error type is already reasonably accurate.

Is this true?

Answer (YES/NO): YES